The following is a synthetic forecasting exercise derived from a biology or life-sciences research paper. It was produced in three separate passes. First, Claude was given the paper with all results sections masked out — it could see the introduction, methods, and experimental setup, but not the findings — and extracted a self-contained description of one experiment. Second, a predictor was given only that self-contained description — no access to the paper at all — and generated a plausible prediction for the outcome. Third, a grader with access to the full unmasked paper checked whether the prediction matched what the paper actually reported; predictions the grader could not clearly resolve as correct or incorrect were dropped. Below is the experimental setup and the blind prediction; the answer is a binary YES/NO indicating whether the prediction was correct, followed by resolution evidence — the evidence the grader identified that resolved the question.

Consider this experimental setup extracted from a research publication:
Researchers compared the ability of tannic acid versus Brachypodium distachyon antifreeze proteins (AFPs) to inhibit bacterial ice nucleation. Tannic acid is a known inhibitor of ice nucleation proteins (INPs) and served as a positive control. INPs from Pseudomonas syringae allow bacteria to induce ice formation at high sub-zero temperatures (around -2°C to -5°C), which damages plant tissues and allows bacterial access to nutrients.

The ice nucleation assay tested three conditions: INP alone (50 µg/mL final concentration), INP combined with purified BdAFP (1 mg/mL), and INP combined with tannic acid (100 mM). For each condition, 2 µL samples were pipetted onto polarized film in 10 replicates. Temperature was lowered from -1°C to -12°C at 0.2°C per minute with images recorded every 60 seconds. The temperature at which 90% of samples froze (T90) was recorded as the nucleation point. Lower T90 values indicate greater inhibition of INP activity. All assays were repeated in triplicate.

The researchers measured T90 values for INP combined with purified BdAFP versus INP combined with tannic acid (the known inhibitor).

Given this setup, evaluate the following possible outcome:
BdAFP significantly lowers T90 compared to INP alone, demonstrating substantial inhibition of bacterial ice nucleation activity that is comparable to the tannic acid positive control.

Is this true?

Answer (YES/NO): NO